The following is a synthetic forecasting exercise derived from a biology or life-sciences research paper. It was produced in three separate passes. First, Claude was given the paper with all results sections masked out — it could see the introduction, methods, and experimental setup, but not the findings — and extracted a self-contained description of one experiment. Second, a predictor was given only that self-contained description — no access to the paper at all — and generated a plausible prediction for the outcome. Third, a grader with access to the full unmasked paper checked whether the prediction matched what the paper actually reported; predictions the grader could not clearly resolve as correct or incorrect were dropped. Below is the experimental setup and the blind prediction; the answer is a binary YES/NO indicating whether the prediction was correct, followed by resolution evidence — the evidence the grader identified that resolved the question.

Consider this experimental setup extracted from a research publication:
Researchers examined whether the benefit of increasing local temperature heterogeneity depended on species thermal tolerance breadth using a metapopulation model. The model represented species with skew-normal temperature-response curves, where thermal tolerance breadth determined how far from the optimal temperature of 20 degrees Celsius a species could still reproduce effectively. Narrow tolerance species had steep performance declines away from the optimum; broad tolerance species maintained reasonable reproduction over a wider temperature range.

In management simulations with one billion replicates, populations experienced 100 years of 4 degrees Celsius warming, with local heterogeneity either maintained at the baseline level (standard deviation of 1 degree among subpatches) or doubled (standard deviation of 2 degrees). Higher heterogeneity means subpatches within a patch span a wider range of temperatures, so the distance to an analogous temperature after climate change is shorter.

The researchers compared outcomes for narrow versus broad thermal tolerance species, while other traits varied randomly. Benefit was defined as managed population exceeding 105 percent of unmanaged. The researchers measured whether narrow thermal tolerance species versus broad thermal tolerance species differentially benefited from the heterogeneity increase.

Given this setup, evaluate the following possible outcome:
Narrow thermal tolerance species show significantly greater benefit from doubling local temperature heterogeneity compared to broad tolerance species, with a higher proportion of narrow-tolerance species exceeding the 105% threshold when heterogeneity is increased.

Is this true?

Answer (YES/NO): NO